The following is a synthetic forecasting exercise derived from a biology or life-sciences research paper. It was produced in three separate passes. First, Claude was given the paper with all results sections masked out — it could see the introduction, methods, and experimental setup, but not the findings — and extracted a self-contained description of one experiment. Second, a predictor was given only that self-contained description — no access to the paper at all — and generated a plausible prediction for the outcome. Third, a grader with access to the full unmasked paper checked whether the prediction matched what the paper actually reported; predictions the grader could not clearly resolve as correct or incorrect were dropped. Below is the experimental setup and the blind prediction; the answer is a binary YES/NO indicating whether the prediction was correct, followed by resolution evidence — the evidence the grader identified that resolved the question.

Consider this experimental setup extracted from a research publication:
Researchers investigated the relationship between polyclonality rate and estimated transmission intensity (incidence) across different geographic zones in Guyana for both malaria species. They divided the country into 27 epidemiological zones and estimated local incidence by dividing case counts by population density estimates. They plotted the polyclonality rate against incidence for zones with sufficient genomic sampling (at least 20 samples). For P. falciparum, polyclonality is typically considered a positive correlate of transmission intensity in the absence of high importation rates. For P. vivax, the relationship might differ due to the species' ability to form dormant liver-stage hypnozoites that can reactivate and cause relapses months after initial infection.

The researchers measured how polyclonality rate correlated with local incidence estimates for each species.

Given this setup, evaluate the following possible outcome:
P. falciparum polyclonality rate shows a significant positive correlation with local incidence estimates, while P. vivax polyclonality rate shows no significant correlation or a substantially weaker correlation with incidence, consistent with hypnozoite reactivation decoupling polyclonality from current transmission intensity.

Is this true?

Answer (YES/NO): NO